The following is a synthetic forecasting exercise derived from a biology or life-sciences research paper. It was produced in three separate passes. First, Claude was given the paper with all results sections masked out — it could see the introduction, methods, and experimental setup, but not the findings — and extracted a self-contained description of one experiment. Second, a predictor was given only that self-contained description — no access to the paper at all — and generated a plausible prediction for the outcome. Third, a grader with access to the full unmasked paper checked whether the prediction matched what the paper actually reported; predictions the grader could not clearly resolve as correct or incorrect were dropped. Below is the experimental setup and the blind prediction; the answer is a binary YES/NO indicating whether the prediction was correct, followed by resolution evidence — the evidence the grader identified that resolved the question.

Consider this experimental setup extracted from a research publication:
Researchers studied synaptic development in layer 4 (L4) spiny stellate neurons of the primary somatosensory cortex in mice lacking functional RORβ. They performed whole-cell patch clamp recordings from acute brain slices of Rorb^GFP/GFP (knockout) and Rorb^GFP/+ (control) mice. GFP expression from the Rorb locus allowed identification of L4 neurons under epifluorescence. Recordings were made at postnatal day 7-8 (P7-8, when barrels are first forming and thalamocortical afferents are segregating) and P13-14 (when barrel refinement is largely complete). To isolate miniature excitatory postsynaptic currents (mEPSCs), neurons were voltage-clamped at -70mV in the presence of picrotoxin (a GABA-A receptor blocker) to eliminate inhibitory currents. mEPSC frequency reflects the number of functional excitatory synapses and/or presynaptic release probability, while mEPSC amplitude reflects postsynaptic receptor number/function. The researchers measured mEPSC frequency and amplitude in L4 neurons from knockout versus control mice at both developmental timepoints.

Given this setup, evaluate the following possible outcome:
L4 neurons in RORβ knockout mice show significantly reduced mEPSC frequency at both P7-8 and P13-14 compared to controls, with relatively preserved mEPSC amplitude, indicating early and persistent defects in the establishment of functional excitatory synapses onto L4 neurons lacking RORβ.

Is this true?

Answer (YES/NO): NO